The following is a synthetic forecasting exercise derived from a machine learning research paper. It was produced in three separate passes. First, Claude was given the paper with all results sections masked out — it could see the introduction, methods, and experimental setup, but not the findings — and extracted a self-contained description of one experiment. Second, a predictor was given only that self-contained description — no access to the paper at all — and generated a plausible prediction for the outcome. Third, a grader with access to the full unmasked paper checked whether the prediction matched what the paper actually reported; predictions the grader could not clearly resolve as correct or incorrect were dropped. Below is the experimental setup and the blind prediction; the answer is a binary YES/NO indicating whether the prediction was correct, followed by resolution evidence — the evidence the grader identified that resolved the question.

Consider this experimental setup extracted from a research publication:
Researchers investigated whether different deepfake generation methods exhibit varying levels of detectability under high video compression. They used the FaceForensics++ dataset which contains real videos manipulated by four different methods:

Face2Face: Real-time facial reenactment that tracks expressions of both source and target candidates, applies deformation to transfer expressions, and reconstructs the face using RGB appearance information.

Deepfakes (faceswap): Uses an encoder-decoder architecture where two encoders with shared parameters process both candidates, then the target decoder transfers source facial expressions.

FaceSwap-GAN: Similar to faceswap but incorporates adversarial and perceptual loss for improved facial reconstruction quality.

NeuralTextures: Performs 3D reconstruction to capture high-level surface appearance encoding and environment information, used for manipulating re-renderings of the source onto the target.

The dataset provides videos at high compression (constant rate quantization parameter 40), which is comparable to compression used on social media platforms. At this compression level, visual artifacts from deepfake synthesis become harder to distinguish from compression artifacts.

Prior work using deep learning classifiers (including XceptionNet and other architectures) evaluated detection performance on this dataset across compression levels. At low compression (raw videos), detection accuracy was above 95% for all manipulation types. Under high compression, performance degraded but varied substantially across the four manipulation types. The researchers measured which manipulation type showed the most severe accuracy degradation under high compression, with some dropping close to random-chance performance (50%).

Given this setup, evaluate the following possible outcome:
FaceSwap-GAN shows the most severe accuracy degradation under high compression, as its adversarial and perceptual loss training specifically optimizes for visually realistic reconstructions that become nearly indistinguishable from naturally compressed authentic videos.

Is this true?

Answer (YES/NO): NO